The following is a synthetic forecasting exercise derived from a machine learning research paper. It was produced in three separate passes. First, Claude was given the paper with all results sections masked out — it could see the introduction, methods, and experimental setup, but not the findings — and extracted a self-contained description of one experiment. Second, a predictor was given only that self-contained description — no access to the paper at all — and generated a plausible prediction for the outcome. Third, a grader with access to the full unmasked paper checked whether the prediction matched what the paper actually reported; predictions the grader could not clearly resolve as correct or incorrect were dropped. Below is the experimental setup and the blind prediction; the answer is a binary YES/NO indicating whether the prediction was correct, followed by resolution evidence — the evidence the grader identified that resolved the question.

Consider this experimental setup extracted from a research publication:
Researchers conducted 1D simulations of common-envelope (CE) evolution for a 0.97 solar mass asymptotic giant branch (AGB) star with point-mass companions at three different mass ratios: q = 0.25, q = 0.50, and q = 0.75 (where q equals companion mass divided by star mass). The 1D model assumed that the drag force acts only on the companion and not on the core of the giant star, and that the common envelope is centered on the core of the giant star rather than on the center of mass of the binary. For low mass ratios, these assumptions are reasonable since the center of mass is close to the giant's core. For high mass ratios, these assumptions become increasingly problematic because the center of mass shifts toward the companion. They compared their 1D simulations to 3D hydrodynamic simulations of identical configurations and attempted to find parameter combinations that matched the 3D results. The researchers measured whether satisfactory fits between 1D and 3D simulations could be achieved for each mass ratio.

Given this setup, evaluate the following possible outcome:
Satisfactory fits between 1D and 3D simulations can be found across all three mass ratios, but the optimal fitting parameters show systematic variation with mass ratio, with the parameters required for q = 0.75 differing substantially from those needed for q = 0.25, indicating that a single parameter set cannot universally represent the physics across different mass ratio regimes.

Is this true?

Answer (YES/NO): NO